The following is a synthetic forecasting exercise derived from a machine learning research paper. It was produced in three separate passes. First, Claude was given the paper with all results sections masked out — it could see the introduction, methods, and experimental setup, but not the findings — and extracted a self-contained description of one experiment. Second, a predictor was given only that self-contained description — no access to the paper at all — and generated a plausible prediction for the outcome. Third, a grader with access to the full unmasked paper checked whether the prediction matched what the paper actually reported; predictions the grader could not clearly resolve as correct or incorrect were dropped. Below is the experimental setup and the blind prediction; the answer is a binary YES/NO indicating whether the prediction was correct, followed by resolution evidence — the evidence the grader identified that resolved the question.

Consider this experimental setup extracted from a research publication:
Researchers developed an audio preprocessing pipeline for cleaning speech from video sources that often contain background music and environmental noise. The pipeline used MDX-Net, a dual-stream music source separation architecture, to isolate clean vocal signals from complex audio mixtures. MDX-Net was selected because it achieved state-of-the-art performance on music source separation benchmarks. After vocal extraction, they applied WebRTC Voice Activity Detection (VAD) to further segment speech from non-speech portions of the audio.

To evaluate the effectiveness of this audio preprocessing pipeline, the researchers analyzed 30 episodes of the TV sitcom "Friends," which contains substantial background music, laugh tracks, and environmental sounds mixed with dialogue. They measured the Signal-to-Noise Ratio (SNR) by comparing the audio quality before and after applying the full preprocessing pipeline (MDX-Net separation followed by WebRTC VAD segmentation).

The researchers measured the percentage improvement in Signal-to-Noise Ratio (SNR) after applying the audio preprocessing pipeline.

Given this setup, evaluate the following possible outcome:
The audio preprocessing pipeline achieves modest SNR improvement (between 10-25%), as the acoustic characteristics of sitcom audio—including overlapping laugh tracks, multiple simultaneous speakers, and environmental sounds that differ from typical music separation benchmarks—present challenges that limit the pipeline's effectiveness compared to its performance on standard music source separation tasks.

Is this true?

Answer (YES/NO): NO